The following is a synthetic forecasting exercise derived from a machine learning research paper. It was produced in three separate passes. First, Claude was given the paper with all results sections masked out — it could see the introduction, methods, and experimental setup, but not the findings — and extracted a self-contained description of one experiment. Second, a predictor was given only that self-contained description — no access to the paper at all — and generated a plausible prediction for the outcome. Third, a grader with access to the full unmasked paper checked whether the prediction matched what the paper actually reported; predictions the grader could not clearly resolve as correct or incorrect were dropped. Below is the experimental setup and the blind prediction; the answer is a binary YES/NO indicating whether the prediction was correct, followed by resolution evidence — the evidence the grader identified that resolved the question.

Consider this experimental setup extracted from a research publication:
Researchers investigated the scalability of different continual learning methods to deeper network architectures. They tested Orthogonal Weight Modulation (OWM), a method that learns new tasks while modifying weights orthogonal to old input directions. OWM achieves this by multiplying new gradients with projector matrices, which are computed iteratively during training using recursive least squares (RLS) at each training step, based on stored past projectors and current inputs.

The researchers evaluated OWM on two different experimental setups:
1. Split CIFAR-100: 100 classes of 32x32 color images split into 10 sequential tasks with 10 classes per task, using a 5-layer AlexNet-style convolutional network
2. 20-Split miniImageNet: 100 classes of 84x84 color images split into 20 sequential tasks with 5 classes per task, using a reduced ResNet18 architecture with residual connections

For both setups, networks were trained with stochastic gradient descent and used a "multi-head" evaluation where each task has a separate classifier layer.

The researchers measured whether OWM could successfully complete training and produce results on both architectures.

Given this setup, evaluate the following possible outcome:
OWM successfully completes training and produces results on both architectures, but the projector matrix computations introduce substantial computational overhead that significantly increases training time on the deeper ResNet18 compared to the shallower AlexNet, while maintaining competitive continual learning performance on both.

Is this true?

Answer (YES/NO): NO